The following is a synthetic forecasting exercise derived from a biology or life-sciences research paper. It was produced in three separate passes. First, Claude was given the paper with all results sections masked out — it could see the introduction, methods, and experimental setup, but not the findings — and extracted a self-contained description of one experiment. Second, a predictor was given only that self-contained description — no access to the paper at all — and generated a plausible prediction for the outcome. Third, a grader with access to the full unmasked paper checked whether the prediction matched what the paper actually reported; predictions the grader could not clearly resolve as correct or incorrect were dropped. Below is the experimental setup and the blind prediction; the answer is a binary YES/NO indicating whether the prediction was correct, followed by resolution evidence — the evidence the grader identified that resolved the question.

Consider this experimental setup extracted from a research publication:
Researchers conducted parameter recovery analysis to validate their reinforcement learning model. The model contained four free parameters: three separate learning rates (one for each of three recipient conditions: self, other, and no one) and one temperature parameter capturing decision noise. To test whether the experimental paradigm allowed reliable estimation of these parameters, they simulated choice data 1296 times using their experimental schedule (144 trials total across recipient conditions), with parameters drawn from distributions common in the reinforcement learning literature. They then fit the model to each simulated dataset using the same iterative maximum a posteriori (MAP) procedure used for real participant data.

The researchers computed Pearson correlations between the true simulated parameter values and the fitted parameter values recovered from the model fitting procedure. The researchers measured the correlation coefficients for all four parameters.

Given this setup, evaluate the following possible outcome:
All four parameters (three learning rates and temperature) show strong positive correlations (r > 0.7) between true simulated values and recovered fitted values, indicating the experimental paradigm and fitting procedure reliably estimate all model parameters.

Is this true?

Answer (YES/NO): YES